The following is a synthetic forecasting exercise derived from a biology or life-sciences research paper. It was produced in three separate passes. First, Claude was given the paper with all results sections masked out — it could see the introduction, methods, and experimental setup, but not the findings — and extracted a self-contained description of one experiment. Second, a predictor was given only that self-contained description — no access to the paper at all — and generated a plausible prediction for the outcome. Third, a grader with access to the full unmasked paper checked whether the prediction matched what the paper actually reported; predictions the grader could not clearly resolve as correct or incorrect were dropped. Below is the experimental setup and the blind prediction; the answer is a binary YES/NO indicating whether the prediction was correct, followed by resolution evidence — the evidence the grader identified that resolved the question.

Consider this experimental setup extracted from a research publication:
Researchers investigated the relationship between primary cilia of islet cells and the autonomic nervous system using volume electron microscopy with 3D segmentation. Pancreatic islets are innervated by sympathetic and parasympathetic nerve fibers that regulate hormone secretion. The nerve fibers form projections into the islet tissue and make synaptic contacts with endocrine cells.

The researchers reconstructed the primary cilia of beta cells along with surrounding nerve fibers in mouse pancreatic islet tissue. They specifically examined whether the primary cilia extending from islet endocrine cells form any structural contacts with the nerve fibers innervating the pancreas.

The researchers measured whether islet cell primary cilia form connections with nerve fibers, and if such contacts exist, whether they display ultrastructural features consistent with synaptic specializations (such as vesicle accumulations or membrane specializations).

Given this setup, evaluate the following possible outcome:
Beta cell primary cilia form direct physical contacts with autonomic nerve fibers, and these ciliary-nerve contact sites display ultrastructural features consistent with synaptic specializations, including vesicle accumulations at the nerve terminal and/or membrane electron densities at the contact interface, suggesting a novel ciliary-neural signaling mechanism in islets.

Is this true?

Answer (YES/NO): YES